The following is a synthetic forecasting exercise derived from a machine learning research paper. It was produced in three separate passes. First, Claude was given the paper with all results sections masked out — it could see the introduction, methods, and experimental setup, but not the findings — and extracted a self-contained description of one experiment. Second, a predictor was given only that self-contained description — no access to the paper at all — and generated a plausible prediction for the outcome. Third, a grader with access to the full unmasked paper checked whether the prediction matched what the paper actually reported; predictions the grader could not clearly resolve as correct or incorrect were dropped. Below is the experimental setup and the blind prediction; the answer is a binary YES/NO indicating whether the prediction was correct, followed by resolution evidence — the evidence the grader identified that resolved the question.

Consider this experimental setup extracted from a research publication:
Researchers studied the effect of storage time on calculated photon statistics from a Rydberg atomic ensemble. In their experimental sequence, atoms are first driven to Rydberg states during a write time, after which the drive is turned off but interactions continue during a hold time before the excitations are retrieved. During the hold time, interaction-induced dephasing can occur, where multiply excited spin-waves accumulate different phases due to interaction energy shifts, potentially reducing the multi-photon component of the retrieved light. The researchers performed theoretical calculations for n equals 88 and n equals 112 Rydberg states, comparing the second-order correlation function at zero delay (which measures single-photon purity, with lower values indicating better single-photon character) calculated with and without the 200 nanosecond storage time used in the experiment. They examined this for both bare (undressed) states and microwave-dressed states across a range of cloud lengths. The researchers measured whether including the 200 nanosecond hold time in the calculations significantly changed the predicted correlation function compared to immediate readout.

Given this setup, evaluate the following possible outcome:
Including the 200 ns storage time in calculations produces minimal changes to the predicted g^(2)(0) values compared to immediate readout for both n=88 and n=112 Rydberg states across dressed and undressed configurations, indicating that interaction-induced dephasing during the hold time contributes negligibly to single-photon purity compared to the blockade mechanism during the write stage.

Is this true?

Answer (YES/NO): NO